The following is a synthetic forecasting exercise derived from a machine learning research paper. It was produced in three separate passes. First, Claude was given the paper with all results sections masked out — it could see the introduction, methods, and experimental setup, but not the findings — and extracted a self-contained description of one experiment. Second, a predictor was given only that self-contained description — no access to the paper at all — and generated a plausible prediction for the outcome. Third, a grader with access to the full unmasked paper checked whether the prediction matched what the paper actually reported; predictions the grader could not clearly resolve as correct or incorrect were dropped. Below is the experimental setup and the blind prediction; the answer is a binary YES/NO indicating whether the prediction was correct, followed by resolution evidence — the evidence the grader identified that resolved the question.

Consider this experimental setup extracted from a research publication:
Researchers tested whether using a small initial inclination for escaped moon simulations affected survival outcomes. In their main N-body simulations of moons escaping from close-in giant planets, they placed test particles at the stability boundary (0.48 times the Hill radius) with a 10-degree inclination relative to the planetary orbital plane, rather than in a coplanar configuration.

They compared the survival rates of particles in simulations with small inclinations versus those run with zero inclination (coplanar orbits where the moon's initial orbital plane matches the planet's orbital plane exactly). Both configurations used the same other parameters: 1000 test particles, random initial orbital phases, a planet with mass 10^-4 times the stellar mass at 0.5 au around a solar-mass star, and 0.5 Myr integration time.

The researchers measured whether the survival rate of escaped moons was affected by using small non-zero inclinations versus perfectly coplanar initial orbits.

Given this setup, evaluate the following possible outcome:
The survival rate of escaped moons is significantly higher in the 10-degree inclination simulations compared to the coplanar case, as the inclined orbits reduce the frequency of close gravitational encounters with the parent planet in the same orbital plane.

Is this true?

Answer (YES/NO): NO